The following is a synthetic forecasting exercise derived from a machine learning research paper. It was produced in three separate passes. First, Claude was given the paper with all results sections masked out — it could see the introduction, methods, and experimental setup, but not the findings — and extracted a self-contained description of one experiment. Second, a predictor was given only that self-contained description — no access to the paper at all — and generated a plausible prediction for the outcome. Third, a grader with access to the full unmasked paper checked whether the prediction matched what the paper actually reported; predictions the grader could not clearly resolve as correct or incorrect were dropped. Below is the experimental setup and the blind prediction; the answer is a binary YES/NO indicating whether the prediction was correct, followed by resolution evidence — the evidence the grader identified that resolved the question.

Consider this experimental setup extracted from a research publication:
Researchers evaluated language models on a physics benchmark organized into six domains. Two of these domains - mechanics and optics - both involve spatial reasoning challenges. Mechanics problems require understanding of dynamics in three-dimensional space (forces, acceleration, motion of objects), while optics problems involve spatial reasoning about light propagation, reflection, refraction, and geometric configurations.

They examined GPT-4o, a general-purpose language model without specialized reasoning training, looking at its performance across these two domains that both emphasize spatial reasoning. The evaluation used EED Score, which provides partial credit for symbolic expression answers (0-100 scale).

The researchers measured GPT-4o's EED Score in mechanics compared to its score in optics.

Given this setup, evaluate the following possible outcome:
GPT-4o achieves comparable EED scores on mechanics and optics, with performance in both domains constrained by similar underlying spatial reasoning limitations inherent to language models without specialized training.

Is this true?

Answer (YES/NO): NO